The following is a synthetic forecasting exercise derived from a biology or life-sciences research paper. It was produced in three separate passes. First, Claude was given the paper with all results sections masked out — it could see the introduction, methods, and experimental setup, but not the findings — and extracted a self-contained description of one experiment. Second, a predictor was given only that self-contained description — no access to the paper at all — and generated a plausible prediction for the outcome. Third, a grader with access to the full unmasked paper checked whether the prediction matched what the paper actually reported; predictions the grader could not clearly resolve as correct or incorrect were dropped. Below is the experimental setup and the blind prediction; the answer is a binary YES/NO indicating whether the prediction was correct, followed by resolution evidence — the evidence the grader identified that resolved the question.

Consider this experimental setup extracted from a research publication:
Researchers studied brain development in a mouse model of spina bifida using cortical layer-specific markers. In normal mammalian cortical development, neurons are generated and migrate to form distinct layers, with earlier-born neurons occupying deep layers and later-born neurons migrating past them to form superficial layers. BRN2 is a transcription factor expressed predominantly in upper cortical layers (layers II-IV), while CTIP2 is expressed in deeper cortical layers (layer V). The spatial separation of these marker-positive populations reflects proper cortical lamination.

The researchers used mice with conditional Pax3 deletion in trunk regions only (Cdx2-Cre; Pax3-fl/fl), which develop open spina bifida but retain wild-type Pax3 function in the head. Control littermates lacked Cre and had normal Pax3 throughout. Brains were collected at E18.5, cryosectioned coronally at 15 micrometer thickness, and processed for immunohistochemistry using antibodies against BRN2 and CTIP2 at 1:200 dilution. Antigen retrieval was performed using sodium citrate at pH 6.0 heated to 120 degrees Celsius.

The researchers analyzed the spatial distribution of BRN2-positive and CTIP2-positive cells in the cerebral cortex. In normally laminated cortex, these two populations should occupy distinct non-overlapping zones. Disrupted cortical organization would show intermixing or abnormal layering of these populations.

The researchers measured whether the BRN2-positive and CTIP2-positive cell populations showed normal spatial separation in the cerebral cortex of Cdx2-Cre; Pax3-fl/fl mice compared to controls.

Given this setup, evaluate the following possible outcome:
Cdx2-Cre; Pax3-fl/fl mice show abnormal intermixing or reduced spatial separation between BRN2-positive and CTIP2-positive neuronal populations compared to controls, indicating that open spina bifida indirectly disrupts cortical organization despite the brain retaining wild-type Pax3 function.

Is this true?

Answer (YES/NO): YES